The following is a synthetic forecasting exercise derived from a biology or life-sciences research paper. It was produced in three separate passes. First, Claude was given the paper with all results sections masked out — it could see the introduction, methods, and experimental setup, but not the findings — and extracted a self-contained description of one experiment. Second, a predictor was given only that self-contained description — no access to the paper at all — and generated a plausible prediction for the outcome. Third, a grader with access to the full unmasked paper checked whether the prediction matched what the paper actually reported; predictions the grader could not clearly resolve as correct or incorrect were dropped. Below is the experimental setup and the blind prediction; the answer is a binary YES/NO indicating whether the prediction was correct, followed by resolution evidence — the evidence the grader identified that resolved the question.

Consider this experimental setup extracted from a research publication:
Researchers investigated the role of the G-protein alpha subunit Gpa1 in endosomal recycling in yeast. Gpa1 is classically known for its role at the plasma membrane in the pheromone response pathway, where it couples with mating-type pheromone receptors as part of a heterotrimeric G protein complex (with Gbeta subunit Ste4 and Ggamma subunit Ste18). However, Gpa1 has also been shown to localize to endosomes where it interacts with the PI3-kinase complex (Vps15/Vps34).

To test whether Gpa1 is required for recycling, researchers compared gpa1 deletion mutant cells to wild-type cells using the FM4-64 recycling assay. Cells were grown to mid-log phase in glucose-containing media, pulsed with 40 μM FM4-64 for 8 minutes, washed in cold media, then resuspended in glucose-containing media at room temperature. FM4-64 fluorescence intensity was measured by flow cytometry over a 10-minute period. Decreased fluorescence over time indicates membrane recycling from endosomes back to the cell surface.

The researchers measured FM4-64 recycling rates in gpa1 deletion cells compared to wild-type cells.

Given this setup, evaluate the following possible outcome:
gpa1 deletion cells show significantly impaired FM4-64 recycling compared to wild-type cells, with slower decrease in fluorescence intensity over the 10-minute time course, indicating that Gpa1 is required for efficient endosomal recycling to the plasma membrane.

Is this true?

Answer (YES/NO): YES